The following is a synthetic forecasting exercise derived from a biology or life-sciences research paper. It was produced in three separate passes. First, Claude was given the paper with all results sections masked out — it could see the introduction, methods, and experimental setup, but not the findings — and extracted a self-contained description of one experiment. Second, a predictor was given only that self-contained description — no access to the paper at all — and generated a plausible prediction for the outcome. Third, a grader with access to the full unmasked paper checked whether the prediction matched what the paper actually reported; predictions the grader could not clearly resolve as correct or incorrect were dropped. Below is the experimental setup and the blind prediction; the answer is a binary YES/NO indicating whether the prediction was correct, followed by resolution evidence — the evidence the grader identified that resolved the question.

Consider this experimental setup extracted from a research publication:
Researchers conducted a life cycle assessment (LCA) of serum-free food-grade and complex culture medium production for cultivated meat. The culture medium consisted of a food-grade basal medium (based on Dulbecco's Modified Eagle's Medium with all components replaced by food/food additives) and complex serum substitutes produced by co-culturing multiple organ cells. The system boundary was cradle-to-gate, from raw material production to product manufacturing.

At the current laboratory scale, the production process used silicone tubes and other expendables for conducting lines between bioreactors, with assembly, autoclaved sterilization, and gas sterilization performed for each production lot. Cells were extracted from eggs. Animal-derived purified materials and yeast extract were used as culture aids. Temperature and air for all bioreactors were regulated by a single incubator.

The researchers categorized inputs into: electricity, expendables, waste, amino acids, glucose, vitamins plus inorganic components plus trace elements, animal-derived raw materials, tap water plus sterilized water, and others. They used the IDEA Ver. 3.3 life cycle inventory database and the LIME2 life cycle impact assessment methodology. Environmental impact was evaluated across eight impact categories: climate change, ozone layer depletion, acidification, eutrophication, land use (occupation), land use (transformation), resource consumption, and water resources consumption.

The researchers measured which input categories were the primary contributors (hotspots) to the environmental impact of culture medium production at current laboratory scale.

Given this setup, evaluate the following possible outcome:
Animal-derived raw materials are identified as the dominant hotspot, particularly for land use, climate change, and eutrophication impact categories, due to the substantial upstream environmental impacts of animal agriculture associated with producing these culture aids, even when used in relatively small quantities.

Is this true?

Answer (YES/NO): NO